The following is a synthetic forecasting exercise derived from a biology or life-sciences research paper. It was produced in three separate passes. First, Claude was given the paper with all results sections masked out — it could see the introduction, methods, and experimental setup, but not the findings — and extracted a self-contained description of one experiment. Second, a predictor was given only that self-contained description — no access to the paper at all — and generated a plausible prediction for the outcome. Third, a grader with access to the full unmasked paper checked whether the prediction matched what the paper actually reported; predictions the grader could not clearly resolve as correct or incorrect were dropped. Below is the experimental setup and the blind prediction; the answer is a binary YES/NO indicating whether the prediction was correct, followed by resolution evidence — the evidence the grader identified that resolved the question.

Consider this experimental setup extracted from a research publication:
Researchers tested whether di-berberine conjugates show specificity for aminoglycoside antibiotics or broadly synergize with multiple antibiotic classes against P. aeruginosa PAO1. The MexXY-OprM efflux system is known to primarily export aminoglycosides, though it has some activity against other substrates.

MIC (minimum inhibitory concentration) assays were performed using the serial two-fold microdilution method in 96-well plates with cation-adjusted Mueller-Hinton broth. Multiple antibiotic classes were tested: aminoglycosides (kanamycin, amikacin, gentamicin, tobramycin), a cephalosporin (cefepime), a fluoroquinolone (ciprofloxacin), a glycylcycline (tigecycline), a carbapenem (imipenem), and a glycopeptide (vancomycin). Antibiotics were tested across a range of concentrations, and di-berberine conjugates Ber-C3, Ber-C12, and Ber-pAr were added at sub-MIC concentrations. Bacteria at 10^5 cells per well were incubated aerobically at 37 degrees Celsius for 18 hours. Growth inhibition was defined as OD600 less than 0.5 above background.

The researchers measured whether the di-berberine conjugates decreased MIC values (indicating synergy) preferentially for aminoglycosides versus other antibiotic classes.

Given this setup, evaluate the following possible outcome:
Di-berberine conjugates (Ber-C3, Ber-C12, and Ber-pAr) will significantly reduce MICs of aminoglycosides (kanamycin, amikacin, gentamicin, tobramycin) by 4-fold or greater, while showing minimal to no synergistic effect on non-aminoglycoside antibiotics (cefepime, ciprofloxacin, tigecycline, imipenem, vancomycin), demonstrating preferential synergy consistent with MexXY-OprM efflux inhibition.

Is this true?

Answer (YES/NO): NO